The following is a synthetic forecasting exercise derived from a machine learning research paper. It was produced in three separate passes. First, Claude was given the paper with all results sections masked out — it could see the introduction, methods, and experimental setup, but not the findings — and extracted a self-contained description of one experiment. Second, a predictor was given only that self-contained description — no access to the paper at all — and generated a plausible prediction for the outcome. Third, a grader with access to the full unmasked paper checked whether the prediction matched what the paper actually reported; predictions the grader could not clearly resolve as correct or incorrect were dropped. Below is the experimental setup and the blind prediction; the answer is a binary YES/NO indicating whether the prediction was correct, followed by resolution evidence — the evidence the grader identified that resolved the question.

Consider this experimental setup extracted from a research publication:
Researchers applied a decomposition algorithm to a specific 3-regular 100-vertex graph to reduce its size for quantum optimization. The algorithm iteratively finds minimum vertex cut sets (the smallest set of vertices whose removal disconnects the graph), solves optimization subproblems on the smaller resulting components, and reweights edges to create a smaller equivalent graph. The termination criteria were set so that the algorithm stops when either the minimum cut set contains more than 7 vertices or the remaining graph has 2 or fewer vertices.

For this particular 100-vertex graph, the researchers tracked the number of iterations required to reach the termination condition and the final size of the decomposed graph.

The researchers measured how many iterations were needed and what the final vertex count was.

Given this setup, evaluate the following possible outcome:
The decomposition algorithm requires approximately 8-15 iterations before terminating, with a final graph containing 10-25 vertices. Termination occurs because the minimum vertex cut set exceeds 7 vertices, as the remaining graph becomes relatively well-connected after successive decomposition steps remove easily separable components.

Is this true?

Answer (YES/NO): NO